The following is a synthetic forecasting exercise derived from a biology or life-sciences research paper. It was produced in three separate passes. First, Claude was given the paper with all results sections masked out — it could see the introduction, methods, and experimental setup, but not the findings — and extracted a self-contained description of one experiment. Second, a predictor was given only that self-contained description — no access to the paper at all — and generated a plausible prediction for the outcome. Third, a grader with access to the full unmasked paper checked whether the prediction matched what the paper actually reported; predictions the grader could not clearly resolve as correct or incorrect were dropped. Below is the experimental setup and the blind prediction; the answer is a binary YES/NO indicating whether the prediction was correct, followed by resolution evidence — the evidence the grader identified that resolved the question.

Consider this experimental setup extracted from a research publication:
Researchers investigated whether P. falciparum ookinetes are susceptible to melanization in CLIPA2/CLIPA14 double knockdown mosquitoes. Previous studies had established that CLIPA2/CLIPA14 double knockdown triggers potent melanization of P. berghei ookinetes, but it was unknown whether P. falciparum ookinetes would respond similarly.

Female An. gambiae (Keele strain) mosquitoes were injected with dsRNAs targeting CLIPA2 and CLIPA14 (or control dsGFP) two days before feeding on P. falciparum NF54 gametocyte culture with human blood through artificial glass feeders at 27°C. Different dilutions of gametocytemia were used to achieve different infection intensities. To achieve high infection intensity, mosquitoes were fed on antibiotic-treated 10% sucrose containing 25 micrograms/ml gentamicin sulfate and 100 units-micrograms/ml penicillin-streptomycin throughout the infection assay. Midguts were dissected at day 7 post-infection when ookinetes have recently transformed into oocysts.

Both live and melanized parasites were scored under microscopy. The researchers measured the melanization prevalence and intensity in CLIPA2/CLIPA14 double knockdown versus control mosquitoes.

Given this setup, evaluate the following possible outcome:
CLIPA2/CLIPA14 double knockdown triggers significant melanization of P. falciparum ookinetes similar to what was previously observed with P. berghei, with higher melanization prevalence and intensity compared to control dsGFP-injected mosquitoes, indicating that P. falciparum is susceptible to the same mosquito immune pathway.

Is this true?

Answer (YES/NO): NO